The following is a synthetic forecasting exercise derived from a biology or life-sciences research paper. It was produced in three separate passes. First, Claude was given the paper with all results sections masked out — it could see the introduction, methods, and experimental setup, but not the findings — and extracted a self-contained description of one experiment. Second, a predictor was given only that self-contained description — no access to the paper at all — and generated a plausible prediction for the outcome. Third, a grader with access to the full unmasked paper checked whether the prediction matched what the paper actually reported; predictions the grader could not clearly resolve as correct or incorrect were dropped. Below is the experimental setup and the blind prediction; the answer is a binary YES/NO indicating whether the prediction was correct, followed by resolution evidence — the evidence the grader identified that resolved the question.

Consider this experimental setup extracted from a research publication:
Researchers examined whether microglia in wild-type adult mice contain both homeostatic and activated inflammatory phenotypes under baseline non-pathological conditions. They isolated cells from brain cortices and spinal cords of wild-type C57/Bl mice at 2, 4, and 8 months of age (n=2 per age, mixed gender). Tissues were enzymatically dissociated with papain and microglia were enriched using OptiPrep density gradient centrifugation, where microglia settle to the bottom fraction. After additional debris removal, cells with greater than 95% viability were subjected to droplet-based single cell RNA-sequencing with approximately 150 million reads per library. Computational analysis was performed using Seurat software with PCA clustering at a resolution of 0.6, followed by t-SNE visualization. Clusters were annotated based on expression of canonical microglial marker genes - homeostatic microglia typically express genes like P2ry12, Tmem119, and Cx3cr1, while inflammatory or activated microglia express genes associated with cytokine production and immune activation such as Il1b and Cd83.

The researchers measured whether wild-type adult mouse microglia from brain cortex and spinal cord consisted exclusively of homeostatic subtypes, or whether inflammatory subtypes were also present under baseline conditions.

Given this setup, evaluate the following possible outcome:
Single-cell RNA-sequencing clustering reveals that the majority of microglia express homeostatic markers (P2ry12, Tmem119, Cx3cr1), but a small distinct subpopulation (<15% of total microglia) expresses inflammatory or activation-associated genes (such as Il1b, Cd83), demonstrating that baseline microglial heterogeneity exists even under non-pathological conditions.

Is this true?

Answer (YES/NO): NO